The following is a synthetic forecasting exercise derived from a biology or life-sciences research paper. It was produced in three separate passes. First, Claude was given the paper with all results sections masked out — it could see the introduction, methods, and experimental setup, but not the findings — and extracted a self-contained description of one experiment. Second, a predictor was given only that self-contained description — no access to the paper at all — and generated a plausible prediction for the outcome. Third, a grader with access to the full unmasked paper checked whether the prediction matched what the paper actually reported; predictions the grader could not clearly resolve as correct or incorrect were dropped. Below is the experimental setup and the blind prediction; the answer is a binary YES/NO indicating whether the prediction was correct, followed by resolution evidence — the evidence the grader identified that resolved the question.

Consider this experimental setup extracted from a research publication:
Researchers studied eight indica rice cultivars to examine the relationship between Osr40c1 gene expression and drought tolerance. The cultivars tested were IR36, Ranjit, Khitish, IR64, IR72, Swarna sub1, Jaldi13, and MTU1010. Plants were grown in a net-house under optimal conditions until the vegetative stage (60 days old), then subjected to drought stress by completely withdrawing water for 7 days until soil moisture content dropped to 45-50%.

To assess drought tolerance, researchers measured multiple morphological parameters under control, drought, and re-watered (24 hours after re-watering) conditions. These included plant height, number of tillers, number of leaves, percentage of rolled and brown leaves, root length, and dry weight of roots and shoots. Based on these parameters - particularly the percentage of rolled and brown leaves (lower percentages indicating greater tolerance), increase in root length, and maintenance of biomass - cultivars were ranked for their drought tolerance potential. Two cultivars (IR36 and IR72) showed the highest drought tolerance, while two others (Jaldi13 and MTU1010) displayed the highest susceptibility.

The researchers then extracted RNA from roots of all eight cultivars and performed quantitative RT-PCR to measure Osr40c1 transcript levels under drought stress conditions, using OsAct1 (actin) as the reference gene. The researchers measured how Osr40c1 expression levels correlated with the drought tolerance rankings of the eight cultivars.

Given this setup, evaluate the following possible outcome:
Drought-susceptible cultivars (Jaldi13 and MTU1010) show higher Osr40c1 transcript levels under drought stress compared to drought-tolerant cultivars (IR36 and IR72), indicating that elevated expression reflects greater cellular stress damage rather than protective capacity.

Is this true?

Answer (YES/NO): NO